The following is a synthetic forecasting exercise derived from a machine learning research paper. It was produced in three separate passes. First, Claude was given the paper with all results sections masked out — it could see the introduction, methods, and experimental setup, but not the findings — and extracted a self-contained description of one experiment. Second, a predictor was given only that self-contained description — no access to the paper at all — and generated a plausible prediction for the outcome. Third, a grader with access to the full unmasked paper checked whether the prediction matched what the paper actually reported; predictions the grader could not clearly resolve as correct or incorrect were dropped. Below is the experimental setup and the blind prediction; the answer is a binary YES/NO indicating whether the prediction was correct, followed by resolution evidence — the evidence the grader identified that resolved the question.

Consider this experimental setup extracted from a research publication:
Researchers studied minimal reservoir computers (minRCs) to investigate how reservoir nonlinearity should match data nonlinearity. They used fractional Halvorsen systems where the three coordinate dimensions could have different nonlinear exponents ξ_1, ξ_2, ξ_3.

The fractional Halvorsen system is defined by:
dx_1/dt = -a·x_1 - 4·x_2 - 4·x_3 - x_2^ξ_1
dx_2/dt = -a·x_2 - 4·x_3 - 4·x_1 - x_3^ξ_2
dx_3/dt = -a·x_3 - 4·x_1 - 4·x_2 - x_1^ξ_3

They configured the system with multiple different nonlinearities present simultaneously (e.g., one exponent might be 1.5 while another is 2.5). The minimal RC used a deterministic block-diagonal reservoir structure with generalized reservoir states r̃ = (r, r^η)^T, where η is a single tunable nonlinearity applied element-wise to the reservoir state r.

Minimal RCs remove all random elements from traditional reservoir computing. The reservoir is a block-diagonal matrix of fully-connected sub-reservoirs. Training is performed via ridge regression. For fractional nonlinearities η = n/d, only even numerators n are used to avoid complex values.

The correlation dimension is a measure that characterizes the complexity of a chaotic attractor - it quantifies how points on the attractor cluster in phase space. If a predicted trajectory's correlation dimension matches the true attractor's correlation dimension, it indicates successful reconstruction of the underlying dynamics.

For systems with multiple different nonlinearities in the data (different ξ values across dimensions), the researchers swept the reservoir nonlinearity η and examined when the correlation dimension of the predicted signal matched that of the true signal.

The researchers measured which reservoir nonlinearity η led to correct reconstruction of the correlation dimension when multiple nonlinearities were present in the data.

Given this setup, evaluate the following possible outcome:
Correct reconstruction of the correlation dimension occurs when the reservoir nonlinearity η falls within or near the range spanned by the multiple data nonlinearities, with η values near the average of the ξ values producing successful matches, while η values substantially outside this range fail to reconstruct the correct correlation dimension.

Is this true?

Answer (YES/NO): NO